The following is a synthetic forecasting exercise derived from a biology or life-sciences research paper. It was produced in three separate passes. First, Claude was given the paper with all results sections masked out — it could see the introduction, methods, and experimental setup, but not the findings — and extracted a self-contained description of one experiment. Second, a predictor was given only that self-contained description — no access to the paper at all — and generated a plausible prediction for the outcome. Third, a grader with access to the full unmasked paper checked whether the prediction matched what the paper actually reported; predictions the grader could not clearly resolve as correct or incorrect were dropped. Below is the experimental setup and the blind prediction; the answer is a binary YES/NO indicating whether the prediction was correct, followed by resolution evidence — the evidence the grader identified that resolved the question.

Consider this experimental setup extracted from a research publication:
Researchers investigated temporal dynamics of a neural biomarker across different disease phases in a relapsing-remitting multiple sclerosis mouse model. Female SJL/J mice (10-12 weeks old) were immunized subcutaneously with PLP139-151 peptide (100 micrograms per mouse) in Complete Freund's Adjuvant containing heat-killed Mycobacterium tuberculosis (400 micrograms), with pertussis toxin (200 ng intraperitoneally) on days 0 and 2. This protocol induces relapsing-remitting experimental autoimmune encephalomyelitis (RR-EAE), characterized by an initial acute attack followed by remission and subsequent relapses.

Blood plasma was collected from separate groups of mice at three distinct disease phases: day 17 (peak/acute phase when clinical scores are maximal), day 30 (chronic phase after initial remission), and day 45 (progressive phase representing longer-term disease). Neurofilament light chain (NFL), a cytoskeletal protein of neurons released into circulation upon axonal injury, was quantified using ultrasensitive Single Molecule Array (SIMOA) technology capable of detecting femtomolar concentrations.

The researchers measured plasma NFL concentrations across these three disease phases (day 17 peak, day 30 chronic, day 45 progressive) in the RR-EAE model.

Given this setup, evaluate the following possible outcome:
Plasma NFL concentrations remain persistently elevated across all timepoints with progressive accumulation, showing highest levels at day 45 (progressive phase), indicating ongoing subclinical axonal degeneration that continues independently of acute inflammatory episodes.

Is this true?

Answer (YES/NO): NO